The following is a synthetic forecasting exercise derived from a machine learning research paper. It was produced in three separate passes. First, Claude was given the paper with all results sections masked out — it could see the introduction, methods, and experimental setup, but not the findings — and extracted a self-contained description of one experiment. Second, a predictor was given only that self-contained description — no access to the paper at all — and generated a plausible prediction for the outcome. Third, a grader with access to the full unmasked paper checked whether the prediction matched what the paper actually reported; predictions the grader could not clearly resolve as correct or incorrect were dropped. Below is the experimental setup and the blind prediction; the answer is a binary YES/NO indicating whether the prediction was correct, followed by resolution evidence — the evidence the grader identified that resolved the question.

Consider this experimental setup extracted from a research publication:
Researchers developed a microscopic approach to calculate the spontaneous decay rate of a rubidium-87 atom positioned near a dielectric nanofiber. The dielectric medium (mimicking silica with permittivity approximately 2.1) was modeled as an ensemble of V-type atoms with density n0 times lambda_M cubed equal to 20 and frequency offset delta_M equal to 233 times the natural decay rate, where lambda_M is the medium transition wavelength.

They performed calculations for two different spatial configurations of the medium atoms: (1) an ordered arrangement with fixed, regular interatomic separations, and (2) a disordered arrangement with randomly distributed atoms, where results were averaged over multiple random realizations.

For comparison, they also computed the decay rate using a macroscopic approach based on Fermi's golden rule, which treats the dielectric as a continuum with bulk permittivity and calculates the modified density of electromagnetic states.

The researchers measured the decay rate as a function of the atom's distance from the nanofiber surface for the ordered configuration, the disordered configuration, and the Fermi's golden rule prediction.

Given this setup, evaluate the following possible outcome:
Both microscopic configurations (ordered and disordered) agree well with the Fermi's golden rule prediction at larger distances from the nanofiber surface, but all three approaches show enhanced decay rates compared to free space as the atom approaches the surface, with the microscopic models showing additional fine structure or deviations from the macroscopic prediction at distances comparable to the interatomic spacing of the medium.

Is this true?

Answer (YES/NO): NO